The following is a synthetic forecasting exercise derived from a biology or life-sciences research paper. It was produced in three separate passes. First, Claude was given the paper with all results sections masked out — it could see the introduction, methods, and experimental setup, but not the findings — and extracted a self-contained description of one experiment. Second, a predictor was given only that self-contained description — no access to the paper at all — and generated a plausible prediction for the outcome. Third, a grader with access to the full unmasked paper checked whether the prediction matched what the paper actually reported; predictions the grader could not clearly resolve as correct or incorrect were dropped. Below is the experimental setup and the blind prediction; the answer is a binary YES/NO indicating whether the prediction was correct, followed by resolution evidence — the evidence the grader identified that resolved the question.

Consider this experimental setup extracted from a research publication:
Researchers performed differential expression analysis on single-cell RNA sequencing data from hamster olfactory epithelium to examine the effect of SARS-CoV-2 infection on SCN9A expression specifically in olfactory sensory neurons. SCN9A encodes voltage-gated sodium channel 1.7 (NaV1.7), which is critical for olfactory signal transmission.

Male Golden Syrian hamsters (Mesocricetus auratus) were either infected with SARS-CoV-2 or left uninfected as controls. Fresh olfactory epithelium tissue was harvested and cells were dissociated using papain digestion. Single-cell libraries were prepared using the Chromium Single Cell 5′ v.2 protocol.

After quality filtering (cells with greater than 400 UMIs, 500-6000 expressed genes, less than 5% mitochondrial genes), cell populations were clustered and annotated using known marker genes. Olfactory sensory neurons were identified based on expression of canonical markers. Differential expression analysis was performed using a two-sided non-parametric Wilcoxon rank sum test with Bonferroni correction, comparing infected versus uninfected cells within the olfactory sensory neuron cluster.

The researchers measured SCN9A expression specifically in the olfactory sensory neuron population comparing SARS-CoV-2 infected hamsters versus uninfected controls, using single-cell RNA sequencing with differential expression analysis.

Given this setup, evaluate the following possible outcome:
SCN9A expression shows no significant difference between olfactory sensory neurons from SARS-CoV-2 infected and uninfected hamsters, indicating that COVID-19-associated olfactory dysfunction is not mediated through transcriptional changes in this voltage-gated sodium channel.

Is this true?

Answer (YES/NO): NO